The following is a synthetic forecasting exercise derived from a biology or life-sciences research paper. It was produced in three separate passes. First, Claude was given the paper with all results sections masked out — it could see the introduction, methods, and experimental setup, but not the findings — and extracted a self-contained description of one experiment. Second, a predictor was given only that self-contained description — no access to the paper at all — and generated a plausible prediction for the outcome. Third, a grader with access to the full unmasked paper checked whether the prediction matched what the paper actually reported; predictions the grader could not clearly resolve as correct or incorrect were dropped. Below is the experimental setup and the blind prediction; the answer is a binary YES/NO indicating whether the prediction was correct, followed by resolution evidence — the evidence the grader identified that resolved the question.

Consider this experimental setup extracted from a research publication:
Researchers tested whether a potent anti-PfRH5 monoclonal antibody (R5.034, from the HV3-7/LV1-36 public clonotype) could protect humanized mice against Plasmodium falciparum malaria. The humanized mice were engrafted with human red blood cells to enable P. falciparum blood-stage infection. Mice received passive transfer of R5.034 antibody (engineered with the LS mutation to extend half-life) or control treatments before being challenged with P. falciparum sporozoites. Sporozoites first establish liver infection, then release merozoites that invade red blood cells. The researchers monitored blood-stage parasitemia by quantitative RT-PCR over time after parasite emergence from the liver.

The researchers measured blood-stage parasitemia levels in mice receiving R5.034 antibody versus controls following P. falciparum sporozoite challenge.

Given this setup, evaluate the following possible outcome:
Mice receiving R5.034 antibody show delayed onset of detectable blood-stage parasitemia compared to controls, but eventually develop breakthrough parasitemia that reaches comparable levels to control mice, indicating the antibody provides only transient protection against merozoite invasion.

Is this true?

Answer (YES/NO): NO